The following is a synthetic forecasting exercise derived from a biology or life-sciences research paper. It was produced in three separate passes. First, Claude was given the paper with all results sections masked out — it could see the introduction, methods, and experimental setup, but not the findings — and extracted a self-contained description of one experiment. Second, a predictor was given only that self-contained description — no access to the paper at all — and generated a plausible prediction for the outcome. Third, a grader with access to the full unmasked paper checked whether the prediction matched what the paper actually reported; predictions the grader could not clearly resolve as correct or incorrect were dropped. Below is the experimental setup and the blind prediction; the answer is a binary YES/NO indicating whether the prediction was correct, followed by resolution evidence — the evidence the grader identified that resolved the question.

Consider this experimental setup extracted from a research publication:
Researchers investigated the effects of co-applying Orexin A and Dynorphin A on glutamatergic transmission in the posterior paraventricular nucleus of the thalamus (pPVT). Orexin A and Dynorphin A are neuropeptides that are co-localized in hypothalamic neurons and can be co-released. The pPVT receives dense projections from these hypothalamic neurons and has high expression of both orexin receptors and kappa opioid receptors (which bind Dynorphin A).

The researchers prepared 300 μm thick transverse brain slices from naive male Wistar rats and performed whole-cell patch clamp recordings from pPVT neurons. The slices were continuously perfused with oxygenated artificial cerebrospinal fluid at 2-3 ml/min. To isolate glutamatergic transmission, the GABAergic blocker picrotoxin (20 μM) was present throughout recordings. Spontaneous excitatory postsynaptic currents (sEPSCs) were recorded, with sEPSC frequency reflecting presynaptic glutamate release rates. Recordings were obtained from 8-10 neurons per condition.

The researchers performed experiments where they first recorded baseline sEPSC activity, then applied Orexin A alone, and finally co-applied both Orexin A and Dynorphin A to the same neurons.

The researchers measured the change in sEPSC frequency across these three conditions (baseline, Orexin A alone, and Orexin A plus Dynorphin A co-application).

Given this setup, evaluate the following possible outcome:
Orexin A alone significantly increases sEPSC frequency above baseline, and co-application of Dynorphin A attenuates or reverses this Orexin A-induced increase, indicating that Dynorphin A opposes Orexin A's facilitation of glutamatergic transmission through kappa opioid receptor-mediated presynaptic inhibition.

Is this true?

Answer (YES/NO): YES